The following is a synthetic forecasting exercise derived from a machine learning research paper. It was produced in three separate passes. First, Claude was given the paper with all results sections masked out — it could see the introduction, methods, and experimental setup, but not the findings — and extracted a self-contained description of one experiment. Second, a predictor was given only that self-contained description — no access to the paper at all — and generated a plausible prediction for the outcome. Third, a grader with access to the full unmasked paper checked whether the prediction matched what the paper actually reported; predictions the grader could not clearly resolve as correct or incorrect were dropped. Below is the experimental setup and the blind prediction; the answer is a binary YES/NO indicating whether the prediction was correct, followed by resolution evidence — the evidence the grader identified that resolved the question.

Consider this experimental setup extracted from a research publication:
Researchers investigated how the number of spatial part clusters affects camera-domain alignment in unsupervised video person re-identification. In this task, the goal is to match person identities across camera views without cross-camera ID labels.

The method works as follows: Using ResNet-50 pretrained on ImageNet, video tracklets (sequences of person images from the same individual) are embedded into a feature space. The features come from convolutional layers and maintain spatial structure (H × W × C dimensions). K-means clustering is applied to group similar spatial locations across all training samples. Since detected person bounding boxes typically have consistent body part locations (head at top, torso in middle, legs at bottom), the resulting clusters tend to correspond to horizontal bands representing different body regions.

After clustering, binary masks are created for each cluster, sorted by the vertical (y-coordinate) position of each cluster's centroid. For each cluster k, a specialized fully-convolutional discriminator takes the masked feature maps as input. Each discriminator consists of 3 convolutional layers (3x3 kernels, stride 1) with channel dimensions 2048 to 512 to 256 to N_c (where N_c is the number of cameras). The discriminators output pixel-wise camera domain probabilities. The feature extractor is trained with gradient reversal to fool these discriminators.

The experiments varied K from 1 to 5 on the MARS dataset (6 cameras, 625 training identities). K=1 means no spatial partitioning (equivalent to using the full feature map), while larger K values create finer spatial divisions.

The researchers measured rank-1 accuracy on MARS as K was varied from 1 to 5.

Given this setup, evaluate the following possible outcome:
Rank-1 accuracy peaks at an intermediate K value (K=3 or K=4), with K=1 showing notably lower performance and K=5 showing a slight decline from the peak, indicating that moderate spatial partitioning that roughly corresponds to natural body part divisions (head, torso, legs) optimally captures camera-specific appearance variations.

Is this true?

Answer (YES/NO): YES